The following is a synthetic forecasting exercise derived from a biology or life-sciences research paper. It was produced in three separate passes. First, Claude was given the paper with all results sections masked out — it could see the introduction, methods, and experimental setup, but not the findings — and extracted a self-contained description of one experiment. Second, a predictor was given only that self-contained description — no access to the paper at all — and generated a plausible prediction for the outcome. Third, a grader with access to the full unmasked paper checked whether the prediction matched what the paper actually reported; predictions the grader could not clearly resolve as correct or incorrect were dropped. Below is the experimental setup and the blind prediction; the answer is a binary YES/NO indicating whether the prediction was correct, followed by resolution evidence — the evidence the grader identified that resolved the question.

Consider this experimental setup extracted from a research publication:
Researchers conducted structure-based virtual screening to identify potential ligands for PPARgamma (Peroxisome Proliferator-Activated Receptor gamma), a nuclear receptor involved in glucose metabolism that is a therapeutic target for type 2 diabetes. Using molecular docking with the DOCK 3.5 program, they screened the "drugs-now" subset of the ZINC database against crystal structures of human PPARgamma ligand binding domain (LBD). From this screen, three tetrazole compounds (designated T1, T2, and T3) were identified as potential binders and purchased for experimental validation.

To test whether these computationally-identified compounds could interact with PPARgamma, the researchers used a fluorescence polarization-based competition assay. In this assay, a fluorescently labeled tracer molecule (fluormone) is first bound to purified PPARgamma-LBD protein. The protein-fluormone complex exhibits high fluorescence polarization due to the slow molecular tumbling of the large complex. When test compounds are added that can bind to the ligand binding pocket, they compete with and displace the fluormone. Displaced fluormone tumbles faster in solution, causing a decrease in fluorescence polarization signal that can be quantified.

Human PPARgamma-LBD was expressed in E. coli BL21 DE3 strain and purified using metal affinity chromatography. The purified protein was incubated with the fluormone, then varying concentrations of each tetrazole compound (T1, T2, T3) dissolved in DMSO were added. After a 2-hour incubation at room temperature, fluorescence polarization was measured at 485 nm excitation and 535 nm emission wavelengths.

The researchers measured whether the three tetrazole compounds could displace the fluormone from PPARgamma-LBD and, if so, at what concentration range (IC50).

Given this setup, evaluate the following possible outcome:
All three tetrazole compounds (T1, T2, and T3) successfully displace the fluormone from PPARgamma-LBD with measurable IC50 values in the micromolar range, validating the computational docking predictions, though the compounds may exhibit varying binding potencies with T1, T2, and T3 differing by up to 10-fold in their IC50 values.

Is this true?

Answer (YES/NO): YES